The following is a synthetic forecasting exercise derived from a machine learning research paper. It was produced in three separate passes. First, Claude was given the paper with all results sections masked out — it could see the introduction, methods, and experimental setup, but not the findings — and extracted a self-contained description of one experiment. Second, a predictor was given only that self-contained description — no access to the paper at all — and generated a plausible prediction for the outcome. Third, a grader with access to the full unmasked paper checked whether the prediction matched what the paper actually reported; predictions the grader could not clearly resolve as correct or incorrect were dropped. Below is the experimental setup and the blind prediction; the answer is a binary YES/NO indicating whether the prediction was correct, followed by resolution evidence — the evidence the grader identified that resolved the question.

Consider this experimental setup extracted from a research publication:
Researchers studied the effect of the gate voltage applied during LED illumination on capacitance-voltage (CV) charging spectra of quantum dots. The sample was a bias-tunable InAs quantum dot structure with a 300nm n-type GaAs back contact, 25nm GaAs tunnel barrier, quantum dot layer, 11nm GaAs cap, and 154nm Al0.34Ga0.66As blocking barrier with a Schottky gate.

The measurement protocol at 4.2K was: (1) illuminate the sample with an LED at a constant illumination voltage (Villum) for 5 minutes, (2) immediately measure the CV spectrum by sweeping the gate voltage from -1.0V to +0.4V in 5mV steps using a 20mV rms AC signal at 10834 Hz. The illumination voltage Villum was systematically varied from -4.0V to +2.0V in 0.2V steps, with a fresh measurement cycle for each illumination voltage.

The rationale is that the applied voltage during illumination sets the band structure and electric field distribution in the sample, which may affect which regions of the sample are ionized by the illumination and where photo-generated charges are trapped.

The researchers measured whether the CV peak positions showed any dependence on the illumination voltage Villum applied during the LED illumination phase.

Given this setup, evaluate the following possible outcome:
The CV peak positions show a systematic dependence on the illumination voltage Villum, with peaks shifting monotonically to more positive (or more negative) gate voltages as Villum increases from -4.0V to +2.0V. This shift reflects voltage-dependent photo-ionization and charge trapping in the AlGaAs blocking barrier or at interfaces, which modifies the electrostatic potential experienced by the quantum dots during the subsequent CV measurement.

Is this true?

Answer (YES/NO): NO